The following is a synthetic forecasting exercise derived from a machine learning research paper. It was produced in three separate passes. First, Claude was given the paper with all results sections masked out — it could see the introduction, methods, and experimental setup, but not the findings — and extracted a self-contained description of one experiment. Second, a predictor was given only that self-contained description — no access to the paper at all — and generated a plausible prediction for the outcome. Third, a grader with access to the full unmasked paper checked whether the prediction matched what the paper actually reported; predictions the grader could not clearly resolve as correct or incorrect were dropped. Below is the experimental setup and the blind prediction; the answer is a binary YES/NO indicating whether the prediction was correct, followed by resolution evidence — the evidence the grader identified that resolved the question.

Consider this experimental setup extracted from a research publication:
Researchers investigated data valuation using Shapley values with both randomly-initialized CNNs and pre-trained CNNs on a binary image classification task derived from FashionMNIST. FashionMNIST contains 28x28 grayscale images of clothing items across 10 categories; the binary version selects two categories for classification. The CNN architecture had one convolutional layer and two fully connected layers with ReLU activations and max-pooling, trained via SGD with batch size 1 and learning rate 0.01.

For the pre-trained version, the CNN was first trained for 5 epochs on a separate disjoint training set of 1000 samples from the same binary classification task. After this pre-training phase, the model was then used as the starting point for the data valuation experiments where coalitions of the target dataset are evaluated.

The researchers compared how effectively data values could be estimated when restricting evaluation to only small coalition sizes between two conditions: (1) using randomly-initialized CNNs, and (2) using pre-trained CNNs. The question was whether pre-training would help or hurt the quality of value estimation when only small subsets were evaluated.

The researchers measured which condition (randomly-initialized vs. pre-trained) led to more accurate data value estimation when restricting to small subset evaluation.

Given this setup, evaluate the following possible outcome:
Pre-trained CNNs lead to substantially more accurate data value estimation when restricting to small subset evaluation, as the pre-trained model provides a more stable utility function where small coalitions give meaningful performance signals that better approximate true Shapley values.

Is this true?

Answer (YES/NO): YES